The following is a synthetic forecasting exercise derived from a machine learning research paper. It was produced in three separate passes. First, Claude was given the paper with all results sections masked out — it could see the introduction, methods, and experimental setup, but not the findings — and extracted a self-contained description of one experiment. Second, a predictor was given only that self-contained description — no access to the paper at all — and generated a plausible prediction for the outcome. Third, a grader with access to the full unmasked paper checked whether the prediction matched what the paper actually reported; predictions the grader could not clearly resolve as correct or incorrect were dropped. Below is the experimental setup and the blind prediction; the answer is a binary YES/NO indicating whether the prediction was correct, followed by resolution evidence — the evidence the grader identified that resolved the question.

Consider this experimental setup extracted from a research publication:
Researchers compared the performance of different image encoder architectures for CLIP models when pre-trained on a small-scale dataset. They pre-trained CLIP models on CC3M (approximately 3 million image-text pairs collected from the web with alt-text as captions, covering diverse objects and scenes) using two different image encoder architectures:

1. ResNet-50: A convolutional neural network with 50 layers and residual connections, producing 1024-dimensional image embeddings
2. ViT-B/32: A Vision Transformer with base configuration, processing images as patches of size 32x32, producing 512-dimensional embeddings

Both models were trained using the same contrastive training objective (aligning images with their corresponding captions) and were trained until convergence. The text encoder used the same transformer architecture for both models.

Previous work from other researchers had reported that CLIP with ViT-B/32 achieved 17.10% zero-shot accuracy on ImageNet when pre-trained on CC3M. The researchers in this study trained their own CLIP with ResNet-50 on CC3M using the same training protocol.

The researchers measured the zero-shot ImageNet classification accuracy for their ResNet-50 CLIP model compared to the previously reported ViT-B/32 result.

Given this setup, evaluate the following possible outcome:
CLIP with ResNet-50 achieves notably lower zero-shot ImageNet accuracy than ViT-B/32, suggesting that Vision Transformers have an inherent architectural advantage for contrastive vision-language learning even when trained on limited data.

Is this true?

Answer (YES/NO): NO